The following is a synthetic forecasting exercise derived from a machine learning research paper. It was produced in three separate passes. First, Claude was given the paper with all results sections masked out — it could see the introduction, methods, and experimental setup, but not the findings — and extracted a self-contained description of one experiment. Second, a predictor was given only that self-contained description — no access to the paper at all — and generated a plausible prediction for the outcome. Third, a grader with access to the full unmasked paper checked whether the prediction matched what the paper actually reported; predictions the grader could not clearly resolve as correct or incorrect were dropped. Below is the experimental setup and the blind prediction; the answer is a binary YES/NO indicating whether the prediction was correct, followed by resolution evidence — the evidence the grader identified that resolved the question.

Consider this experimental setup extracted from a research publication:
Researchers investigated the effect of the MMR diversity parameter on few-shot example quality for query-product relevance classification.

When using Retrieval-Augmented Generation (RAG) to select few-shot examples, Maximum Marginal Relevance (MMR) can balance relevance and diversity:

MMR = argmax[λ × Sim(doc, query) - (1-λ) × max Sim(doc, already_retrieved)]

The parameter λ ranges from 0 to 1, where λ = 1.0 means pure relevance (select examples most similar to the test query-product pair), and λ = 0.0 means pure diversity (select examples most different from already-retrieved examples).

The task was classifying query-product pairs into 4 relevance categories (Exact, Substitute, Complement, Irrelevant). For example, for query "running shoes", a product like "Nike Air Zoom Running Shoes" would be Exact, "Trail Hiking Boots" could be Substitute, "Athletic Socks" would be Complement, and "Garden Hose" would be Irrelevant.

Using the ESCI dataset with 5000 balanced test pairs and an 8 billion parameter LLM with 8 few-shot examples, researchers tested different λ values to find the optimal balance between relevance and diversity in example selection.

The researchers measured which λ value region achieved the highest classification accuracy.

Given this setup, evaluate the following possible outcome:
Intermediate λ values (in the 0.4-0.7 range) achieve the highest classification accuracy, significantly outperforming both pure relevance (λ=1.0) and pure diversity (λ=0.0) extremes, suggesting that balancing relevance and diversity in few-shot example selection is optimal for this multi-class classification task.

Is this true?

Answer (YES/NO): NO